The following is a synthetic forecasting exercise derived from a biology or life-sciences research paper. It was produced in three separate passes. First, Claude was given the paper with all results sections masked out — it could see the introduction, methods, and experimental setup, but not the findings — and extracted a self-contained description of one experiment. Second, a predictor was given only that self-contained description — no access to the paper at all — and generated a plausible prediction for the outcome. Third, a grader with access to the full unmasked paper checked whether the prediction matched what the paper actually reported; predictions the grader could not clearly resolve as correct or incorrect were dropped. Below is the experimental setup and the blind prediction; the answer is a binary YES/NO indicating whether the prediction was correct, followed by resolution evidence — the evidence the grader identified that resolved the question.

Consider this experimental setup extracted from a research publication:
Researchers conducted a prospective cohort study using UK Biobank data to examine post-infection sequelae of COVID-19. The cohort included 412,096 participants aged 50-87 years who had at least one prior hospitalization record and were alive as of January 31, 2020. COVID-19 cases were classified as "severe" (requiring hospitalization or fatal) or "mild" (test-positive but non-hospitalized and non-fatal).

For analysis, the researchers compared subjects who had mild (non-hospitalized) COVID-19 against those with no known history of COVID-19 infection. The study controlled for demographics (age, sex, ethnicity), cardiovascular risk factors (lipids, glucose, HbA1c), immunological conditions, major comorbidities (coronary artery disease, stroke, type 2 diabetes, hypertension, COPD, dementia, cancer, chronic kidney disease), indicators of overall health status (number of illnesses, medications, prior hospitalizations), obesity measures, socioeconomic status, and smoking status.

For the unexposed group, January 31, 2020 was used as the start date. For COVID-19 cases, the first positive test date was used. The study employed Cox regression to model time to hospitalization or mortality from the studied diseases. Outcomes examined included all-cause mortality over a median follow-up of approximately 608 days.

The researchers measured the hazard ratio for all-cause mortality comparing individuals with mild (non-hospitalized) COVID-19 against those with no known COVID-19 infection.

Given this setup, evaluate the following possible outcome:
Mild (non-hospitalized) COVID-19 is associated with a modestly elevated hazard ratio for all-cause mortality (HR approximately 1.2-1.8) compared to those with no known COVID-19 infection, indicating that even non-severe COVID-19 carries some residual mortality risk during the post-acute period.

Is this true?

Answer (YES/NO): YES